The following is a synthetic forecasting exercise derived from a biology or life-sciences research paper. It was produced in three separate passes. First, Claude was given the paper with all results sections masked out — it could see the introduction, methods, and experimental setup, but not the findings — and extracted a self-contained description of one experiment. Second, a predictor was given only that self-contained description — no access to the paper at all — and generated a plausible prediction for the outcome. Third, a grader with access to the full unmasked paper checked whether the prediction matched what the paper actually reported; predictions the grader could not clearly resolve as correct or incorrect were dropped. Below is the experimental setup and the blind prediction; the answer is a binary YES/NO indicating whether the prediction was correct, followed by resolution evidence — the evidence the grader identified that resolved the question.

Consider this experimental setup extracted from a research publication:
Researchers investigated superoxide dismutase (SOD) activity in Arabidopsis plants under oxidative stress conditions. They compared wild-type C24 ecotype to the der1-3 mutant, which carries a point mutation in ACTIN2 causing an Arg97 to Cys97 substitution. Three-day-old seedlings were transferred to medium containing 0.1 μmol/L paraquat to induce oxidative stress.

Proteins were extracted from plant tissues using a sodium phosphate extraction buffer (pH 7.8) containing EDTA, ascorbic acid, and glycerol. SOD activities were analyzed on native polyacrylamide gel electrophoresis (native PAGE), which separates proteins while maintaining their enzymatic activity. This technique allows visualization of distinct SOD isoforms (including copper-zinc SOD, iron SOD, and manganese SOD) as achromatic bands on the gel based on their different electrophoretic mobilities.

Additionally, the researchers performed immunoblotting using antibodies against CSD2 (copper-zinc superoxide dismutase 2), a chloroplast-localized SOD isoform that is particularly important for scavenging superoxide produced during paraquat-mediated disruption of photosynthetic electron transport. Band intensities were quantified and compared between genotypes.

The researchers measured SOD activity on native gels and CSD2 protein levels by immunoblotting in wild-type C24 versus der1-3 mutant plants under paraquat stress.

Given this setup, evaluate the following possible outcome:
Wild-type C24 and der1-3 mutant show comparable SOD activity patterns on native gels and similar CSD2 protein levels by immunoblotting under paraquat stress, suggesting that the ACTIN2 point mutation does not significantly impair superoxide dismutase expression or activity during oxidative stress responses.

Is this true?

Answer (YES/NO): NO